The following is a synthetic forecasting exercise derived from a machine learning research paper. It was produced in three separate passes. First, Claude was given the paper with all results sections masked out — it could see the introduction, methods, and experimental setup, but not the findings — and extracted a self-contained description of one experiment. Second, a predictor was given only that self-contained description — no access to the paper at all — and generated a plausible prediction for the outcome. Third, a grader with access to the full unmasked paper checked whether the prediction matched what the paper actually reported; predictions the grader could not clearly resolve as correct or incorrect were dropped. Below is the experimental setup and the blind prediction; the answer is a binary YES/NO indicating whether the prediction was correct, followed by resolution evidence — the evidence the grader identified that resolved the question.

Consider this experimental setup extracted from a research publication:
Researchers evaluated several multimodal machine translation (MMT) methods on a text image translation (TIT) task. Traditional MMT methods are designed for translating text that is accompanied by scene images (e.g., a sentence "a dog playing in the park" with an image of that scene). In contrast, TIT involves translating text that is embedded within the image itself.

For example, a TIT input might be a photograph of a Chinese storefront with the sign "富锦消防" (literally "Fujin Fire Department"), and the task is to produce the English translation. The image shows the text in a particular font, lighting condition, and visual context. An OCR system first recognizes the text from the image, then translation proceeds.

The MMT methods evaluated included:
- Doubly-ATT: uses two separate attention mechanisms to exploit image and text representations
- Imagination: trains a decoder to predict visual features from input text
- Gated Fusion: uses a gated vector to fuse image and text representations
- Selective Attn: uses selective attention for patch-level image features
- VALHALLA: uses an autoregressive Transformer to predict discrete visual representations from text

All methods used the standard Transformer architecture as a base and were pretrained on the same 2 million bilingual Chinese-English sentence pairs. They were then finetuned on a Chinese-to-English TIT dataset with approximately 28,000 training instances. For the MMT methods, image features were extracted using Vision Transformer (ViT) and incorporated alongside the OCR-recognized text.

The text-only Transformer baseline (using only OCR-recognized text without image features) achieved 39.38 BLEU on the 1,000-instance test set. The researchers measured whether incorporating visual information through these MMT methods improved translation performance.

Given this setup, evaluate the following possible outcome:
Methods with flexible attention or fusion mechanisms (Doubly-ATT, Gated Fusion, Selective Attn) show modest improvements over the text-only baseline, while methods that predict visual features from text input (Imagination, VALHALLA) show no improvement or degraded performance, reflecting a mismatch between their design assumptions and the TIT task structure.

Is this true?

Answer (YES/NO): NO